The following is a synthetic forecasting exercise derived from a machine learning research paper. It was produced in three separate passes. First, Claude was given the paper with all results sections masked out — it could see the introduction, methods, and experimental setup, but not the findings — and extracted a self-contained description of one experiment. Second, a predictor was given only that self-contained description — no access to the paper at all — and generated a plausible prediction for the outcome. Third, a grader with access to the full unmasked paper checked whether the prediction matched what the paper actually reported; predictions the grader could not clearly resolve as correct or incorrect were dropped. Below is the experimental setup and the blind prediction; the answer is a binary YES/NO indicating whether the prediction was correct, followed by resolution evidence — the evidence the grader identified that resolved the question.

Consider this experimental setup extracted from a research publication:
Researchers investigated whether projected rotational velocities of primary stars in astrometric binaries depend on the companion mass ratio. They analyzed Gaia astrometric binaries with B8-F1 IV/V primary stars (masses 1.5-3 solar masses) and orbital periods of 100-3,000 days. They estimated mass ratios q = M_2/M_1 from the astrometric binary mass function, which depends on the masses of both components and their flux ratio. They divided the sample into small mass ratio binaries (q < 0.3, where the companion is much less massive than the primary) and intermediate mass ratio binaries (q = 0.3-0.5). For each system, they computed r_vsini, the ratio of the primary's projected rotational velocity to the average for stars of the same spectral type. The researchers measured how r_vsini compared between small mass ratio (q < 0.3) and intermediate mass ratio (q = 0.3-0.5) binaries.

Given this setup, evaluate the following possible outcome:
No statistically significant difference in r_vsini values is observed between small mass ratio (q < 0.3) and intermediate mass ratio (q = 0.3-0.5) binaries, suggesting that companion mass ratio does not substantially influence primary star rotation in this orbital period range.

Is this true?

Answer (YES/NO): NO